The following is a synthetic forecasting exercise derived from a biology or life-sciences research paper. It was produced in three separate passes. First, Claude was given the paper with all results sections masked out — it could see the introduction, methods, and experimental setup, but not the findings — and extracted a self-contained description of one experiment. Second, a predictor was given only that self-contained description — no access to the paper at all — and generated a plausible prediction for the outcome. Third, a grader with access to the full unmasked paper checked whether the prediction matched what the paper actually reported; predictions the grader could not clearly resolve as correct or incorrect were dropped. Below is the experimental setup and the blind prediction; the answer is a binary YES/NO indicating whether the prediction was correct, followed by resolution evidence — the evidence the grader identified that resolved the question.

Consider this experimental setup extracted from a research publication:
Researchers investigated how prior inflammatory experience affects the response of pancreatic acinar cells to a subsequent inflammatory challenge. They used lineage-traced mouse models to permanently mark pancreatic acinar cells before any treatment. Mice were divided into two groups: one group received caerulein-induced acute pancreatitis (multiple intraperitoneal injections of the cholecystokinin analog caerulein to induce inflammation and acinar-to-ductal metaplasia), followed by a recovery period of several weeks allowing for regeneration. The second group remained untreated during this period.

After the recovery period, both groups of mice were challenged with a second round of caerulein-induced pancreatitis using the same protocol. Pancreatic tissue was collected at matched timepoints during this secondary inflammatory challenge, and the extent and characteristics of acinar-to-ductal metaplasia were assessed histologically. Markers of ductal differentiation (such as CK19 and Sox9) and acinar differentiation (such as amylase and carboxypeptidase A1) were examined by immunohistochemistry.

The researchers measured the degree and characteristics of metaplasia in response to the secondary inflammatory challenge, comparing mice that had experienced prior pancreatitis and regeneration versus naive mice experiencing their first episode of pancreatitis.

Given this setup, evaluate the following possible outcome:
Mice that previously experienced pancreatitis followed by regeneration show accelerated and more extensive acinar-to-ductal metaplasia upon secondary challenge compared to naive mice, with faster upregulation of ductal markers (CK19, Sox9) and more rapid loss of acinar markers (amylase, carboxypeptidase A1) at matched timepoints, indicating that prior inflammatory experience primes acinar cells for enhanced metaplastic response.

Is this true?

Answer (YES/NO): NO